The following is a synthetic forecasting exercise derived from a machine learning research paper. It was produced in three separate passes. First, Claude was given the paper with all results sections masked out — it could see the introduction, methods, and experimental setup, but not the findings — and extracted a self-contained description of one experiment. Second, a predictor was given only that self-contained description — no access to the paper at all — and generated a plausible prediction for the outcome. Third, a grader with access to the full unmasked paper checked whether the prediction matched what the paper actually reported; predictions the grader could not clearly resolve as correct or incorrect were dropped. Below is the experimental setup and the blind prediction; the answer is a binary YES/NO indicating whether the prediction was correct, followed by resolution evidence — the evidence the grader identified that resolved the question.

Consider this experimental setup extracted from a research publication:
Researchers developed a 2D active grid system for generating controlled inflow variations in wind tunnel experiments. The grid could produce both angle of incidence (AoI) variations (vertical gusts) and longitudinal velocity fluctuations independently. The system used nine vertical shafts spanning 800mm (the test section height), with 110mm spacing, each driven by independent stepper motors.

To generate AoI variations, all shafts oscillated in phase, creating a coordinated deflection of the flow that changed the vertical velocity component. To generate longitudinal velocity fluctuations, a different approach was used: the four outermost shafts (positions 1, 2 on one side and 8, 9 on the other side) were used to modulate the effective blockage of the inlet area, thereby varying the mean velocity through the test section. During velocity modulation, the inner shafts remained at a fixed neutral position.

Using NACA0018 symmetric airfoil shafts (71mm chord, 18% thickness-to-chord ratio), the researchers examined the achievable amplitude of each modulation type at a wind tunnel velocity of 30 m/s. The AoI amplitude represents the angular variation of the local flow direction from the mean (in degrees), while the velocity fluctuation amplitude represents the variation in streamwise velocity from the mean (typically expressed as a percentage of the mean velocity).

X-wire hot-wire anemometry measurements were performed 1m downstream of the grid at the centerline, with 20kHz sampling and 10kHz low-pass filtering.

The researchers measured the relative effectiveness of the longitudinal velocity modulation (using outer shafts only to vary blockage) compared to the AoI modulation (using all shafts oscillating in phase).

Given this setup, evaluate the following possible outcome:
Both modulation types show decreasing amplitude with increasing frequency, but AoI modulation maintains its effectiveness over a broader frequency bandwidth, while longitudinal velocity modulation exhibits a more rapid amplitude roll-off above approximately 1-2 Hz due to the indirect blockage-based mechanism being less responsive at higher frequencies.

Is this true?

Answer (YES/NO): NO